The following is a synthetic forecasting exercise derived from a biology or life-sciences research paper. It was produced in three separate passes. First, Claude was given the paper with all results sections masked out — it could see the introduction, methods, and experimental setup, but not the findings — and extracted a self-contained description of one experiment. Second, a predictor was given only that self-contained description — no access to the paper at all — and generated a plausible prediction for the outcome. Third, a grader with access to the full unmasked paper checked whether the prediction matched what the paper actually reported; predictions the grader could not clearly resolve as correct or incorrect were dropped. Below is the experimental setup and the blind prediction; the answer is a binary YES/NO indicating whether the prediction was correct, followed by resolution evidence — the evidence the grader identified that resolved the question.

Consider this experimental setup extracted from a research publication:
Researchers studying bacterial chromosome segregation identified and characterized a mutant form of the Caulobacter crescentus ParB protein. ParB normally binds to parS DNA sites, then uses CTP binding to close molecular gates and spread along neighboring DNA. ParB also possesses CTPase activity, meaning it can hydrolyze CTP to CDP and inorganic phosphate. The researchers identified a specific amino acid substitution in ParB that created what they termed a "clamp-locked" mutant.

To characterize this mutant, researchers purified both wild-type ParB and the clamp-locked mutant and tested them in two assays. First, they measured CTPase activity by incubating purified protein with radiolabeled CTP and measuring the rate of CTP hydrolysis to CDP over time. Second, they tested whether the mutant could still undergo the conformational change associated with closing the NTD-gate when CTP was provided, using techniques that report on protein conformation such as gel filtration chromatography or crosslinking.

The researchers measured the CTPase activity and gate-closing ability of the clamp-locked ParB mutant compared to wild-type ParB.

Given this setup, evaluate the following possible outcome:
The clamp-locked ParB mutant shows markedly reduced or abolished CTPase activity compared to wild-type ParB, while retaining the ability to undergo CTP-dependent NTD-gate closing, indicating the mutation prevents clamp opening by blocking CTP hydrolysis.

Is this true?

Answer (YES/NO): YES